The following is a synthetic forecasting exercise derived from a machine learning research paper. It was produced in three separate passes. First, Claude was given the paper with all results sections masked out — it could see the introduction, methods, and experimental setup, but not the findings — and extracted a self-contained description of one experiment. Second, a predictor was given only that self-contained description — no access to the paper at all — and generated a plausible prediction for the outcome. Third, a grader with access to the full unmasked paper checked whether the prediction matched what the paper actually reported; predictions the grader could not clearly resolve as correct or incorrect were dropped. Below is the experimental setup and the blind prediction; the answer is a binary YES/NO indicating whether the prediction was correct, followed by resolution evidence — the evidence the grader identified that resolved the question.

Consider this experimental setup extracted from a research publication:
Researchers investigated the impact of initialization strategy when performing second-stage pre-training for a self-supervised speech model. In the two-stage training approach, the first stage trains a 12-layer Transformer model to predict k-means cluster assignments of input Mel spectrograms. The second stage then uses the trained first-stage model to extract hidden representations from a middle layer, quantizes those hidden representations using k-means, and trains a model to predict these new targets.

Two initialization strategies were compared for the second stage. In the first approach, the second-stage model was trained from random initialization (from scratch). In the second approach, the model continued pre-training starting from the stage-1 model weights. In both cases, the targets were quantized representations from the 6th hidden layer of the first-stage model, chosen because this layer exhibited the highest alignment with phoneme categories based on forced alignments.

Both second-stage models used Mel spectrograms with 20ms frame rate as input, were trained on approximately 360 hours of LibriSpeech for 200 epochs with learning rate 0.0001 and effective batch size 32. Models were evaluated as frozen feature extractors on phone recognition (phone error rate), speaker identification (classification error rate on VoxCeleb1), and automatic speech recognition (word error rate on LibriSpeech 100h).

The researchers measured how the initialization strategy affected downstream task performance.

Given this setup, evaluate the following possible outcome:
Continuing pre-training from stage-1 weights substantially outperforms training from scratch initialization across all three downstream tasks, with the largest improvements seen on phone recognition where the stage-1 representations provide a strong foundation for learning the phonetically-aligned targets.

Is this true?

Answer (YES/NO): NO